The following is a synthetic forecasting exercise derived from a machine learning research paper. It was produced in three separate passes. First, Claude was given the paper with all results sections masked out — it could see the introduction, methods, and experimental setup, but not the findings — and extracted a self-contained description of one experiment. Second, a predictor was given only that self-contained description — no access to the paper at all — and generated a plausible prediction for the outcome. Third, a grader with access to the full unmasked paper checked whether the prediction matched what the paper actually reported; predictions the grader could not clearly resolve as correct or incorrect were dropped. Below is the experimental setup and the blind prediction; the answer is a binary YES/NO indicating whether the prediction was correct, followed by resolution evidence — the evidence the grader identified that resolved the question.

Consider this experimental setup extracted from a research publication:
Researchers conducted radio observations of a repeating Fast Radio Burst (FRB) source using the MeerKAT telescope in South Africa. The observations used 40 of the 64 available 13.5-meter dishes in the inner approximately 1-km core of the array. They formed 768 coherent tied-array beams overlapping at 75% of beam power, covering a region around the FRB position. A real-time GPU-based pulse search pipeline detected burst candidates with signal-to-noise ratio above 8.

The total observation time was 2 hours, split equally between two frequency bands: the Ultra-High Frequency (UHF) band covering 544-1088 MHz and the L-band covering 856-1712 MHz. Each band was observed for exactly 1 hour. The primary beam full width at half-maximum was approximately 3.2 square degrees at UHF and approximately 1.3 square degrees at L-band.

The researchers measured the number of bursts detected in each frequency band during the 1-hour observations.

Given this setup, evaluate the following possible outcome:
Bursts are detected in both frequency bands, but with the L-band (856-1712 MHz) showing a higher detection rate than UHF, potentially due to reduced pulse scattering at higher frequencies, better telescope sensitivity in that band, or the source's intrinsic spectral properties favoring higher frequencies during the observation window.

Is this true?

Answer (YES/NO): NO